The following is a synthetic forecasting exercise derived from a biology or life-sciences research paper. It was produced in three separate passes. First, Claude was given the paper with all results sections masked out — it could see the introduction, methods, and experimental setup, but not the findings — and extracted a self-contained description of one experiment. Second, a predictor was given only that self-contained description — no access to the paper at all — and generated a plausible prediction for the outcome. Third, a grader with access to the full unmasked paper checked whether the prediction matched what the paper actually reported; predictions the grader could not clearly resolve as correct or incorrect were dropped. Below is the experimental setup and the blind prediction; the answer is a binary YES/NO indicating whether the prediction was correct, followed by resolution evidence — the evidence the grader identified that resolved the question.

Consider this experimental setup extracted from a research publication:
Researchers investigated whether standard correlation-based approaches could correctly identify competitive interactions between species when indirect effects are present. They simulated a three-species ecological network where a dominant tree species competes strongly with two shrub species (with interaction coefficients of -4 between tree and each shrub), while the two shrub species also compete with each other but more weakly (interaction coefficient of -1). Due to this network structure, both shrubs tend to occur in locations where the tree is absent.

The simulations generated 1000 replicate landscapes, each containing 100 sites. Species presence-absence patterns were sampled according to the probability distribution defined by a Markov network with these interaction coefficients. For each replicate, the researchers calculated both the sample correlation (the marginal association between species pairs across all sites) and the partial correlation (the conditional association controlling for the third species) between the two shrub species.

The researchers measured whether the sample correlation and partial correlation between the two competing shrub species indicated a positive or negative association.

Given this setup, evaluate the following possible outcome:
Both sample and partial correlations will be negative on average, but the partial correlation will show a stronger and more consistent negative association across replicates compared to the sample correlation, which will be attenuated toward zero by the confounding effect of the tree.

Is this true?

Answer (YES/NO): NO